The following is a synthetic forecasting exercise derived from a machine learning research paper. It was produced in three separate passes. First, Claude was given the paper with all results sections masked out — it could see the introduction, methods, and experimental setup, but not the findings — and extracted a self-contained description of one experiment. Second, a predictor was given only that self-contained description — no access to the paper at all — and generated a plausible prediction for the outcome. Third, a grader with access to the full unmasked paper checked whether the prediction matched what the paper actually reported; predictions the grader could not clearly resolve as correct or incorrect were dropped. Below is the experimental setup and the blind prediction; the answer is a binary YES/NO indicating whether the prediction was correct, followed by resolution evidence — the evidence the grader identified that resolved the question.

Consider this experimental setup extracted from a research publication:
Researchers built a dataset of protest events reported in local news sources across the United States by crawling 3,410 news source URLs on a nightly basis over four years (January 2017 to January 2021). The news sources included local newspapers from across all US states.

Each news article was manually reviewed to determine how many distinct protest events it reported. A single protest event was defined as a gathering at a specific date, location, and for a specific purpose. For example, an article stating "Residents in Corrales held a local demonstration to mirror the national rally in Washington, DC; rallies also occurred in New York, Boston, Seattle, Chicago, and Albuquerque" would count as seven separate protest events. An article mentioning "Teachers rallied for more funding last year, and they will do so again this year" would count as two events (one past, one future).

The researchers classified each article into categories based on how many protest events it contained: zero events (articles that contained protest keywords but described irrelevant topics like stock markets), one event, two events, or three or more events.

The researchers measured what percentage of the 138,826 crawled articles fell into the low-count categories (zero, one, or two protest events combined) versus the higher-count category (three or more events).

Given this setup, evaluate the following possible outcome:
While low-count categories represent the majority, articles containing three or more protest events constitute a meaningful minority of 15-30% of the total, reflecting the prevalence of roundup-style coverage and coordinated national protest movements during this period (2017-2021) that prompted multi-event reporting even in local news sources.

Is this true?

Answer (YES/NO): NO